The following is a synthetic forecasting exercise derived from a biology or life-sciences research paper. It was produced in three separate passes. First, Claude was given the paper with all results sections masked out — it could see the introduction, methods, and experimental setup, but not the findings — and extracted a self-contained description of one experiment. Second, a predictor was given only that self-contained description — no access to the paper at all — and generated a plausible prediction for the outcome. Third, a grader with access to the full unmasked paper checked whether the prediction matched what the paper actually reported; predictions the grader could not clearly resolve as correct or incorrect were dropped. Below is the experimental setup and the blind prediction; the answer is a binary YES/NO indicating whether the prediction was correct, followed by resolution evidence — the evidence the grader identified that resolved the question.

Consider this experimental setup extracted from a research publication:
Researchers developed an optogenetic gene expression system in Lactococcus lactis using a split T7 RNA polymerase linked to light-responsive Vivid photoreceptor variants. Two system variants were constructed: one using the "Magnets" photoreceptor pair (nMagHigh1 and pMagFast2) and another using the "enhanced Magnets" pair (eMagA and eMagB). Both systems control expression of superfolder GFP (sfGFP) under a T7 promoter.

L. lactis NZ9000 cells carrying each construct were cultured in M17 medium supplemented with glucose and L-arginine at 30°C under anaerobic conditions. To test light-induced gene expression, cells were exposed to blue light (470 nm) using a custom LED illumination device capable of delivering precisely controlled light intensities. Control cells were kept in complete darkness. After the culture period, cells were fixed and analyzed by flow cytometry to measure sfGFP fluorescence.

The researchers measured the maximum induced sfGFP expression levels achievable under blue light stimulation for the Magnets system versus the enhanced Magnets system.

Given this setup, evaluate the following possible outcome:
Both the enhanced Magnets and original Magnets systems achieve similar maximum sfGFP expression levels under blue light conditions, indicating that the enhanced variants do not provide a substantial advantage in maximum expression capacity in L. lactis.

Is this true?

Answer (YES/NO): NO